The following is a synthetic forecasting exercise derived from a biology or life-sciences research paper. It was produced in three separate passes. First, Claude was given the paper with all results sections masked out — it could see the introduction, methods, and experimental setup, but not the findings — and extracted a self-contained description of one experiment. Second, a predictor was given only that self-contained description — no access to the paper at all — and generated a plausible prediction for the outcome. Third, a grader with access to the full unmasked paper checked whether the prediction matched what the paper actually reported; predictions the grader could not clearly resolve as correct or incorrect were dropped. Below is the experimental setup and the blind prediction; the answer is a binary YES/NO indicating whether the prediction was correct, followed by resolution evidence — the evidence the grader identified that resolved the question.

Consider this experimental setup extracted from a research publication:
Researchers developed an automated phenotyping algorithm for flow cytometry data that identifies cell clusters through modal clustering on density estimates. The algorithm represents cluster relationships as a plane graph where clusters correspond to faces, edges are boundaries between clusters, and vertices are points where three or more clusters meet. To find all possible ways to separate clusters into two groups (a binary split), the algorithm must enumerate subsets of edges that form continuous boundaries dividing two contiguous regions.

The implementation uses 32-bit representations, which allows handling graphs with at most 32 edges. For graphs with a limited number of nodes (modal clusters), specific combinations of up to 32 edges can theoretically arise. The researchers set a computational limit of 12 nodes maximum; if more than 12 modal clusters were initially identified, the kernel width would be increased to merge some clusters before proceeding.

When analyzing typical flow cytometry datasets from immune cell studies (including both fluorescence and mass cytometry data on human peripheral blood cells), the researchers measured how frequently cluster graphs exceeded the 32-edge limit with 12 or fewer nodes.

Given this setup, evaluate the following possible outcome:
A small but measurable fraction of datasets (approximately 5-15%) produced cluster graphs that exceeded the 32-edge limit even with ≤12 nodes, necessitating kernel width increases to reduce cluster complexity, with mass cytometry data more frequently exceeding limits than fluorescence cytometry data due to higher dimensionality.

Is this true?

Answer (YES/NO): NO